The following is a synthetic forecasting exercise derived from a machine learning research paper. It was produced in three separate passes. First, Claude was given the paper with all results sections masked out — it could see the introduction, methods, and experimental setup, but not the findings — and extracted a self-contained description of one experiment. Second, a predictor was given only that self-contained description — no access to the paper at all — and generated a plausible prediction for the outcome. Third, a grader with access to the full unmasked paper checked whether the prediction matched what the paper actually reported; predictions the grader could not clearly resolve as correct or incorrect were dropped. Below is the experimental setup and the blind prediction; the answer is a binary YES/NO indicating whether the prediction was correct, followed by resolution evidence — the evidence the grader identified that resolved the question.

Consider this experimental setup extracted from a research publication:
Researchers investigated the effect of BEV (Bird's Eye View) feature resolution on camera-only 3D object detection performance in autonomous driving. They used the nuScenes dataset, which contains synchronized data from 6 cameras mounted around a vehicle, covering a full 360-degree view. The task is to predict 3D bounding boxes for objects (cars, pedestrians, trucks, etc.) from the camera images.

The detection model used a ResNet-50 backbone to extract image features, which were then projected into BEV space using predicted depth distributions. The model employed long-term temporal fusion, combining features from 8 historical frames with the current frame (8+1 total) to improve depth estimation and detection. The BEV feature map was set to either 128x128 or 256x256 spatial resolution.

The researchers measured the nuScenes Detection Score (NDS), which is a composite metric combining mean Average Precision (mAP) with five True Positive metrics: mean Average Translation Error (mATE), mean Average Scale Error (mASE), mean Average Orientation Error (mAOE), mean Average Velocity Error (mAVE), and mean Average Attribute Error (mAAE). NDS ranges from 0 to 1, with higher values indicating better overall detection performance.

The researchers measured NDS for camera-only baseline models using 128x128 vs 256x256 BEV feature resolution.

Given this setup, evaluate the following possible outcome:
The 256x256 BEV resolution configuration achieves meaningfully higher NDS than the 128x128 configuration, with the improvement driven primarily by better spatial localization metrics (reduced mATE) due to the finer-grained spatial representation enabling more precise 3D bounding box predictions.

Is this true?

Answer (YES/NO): YES